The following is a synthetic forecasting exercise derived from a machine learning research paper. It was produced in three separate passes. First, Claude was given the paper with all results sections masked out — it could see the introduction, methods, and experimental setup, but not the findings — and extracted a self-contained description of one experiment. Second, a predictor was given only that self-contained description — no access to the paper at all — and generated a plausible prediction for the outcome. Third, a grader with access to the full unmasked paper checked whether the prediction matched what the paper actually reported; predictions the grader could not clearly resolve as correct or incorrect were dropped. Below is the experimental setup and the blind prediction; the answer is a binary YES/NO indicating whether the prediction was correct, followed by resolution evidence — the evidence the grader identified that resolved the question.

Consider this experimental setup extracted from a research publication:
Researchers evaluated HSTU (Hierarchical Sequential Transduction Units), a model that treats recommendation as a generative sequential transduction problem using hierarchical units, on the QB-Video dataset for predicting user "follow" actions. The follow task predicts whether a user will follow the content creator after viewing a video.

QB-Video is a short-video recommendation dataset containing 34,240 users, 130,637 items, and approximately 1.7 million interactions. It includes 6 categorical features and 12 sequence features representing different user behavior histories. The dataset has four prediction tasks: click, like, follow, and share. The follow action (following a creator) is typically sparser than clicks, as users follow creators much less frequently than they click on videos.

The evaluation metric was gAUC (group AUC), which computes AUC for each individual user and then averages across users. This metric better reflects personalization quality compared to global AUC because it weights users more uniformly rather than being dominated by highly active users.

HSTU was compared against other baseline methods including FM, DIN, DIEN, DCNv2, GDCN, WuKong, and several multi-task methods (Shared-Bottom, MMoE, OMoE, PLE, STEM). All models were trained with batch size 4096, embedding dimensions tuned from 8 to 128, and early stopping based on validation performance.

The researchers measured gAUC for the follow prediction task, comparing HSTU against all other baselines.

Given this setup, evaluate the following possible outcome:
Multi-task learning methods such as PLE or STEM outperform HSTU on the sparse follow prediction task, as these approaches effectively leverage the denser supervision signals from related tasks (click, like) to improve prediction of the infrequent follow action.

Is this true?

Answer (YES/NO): NO